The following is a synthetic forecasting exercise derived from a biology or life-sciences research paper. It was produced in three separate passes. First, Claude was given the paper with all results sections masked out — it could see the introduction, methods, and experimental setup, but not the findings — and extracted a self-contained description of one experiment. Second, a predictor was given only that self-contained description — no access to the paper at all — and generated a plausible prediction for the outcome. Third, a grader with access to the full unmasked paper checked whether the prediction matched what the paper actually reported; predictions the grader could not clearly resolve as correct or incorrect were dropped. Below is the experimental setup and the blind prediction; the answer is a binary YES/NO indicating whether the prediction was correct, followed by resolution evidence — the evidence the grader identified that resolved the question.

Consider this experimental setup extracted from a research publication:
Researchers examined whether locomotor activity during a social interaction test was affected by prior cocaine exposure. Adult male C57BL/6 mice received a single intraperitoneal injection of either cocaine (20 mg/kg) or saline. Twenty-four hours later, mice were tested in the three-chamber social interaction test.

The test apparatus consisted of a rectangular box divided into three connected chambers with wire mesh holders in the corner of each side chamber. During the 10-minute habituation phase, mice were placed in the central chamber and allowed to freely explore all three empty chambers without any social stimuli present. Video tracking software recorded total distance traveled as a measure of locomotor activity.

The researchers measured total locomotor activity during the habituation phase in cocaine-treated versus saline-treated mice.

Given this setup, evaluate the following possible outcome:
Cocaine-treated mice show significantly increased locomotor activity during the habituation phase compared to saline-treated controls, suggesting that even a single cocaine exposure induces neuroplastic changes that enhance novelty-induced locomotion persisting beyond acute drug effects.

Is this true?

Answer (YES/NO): NO